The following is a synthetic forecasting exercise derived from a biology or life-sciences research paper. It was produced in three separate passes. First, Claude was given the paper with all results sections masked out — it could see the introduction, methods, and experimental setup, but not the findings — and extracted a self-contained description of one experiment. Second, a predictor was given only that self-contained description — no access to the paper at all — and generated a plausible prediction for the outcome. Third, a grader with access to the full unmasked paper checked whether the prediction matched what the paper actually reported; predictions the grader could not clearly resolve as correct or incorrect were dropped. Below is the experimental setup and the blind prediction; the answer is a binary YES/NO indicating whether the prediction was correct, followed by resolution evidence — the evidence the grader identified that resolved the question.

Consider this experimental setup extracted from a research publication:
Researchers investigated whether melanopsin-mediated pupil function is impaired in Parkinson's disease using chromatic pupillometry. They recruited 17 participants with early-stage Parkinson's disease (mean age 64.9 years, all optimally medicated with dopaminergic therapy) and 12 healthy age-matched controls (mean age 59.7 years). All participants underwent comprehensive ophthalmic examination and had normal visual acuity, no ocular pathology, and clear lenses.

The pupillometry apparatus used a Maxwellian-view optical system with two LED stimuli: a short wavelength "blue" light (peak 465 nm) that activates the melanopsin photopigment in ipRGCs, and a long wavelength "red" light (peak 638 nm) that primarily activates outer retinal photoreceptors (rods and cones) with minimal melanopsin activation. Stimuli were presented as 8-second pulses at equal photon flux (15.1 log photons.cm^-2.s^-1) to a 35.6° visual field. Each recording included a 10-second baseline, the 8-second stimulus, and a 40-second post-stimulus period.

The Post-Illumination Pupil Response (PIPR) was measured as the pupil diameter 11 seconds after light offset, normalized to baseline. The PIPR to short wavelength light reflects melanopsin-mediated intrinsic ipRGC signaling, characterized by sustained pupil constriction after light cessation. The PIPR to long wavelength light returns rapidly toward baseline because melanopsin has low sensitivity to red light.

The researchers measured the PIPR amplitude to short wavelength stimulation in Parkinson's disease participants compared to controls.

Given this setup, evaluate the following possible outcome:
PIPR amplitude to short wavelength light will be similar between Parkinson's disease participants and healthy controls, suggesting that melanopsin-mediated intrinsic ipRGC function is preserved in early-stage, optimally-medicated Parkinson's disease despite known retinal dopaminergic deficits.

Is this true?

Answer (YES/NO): NO